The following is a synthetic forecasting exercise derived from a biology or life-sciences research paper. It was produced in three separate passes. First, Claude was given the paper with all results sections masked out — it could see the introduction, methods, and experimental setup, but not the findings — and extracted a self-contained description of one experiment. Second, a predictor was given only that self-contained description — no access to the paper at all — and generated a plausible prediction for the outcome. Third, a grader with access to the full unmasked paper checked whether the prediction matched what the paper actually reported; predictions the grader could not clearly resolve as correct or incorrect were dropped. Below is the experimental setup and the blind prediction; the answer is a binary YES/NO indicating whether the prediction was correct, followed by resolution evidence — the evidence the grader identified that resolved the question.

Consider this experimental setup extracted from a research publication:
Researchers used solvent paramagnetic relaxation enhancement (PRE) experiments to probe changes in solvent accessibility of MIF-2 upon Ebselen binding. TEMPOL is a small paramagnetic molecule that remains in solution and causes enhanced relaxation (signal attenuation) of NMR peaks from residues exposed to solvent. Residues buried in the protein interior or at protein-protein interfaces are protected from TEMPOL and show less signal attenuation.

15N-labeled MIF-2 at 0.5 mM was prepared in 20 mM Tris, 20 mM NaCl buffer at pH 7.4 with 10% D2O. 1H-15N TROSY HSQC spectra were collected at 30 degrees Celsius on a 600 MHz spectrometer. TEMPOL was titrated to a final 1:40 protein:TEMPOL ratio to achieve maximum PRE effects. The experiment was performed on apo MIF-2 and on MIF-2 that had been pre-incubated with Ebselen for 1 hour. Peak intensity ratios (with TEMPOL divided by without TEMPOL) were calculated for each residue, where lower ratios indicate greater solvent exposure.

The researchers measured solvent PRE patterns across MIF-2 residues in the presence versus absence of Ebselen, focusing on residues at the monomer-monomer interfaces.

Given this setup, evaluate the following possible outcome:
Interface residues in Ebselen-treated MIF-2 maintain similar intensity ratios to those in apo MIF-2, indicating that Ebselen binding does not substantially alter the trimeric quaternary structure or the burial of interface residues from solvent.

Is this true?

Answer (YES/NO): NO